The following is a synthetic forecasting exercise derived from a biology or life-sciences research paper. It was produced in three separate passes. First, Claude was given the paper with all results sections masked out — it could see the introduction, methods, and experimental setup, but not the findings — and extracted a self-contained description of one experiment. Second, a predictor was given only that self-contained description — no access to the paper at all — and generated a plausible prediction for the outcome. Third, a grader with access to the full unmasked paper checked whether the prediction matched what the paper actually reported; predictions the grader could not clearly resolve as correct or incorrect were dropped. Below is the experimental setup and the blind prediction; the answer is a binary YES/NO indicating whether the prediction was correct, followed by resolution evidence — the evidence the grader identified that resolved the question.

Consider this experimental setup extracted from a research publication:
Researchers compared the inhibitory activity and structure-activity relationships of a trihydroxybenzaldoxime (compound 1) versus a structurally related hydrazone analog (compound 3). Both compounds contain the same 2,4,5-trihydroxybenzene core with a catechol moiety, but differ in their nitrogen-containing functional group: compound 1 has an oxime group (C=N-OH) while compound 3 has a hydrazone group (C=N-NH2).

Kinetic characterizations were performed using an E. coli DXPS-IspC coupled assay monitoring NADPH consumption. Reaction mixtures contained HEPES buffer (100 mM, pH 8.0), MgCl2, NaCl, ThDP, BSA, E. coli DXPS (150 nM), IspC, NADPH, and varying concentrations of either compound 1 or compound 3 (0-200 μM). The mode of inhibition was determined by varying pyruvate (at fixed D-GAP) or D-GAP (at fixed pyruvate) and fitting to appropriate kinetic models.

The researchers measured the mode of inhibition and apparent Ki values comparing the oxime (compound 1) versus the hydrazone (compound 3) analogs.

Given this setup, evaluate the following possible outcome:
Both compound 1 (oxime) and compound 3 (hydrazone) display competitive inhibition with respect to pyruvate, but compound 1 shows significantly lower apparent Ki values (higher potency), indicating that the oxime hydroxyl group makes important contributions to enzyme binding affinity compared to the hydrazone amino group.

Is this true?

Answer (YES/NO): NO